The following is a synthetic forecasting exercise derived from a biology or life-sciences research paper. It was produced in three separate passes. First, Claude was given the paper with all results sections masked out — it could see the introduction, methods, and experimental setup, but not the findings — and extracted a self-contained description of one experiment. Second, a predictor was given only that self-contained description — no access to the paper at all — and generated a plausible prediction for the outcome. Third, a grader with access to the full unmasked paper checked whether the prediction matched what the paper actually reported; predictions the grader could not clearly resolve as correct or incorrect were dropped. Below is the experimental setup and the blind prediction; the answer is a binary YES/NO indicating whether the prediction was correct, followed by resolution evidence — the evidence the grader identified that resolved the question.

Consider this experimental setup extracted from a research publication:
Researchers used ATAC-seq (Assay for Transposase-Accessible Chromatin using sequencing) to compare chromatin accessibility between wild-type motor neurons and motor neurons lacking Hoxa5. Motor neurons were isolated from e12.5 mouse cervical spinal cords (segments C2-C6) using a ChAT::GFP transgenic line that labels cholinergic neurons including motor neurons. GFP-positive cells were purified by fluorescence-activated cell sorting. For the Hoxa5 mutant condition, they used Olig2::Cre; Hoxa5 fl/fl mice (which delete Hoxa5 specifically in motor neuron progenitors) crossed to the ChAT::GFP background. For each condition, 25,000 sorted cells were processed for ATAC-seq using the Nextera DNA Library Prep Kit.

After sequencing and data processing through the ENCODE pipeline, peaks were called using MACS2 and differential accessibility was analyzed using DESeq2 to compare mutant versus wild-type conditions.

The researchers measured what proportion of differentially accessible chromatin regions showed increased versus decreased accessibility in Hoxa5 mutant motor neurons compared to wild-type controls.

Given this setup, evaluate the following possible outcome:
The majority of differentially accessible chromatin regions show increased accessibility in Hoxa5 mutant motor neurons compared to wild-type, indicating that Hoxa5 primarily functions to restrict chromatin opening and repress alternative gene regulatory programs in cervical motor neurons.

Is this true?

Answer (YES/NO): YES